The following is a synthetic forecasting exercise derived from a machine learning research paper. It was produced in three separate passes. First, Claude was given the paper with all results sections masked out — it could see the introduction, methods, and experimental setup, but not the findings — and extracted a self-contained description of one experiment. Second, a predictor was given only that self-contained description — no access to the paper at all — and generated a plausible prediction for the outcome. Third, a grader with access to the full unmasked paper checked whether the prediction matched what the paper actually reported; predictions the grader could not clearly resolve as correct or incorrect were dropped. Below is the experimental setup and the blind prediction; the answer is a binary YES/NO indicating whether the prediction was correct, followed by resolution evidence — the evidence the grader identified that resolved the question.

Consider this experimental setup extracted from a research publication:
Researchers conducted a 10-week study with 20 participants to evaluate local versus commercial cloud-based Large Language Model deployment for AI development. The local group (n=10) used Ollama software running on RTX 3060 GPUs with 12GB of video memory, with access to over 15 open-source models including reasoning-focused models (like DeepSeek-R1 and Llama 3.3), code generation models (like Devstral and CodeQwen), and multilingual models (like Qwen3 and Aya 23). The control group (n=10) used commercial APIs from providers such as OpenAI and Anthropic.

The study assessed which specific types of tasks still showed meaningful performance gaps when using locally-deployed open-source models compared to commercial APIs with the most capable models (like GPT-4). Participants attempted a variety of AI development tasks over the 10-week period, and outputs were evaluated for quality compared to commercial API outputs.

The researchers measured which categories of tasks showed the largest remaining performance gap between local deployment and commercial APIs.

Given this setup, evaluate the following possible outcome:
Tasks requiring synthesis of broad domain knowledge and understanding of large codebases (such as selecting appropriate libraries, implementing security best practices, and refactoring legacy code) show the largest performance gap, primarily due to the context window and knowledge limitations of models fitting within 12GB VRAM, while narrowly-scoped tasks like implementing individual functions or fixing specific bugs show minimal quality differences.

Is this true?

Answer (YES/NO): NO